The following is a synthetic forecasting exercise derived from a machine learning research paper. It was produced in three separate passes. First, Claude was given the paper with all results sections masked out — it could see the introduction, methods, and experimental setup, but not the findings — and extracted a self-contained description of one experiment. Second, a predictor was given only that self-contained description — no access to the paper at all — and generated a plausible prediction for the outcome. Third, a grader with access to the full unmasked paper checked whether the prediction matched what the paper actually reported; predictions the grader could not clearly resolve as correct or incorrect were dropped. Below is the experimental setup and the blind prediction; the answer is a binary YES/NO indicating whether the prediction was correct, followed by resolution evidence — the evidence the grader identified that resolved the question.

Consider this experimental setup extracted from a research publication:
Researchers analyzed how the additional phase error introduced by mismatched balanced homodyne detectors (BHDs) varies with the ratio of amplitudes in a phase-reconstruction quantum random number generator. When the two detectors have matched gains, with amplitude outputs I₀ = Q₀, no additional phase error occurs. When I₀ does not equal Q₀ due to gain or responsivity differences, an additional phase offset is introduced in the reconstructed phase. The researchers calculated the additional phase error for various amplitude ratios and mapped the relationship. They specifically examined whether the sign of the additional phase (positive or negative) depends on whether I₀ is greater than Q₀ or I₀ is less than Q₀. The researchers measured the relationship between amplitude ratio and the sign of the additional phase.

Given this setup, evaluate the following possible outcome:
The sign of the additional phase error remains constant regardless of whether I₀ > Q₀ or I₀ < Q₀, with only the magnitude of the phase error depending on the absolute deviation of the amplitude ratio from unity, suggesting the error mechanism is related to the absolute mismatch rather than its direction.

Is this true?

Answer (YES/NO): NO